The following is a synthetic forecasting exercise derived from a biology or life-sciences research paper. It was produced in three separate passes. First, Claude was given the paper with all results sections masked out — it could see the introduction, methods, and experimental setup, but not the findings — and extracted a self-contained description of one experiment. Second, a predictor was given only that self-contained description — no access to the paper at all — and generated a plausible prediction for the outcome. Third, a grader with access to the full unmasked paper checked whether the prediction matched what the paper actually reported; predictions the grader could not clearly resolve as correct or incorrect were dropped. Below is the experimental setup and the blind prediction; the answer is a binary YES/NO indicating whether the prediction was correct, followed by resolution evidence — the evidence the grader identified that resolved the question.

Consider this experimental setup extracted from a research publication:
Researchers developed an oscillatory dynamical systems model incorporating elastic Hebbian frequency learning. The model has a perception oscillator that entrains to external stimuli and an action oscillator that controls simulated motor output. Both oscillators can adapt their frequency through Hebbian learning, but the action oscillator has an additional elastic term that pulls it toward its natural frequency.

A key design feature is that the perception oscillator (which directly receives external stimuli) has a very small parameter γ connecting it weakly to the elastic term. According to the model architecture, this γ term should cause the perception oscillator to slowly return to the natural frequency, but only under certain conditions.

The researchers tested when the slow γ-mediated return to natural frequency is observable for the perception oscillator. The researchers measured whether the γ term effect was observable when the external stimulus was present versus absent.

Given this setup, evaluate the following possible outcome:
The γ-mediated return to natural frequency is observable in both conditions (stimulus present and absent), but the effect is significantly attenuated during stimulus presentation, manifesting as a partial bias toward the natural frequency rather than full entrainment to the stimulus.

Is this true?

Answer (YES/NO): NO